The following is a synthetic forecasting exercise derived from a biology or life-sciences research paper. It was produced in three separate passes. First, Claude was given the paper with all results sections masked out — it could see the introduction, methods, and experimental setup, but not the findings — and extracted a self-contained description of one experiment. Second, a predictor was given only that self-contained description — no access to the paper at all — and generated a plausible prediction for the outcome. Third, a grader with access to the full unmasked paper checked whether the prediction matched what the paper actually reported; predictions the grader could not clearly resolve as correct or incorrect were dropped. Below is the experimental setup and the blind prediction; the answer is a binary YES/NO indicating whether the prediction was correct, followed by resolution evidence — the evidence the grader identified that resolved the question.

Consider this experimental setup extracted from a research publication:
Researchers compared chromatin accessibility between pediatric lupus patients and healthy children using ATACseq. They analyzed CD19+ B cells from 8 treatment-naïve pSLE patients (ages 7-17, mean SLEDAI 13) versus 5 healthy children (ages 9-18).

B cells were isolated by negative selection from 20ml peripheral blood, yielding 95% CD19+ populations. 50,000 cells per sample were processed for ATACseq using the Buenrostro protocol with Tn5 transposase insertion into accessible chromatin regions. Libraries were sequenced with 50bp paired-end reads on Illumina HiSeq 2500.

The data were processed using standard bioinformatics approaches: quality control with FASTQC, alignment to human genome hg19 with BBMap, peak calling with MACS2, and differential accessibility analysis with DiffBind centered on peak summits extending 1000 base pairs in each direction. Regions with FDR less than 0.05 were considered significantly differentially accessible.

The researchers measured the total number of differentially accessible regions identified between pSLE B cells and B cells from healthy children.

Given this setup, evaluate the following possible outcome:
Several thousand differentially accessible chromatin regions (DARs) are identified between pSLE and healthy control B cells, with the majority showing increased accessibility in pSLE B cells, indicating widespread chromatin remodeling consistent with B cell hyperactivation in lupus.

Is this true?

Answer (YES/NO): NO